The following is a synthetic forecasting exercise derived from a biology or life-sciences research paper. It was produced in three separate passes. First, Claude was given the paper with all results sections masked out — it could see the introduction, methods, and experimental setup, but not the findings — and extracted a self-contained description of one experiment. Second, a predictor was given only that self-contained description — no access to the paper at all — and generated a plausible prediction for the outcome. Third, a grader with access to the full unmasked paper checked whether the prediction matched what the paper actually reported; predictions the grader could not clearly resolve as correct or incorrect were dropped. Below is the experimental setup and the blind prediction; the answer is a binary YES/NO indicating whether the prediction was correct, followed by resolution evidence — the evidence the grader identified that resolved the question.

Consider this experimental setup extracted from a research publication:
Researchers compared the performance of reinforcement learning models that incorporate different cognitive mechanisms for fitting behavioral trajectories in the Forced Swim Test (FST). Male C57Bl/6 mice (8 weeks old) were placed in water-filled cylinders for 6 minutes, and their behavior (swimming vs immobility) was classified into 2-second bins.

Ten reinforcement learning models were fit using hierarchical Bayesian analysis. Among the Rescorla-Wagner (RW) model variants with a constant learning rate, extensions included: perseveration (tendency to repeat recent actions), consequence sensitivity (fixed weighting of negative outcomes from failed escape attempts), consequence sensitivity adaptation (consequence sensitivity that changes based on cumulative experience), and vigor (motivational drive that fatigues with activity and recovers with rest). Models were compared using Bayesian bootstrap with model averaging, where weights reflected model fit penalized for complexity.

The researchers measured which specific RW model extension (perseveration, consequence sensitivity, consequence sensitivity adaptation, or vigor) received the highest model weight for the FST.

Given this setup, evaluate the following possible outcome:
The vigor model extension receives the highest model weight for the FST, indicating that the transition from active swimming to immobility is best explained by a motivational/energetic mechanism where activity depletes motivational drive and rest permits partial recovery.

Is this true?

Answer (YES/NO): NO